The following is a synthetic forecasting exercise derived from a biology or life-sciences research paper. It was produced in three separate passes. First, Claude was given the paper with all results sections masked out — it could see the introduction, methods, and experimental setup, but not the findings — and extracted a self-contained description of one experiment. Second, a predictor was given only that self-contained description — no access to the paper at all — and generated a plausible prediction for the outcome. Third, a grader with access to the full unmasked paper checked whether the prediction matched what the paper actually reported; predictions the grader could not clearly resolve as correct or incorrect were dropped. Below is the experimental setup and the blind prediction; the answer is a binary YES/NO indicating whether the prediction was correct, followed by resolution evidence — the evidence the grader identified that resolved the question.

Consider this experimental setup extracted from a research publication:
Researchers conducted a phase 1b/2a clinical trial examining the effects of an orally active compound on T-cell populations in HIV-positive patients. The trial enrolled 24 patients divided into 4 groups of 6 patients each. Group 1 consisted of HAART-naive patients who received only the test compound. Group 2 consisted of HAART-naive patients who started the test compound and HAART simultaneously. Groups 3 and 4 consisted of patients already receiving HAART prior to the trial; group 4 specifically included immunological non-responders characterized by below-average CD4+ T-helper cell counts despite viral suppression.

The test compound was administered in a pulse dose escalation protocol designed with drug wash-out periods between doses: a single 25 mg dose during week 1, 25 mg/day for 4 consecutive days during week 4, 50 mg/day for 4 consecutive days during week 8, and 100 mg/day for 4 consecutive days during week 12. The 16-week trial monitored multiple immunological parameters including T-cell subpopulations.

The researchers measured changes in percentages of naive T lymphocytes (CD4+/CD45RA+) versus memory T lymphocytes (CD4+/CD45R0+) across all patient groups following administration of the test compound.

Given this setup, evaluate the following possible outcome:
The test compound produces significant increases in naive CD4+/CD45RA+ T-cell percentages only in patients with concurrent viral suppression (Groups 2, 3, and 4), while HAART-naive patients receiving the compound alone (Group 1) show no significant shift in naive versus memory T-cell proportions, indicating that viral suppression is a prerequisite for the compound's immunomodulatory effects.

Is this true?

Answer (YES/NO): NO